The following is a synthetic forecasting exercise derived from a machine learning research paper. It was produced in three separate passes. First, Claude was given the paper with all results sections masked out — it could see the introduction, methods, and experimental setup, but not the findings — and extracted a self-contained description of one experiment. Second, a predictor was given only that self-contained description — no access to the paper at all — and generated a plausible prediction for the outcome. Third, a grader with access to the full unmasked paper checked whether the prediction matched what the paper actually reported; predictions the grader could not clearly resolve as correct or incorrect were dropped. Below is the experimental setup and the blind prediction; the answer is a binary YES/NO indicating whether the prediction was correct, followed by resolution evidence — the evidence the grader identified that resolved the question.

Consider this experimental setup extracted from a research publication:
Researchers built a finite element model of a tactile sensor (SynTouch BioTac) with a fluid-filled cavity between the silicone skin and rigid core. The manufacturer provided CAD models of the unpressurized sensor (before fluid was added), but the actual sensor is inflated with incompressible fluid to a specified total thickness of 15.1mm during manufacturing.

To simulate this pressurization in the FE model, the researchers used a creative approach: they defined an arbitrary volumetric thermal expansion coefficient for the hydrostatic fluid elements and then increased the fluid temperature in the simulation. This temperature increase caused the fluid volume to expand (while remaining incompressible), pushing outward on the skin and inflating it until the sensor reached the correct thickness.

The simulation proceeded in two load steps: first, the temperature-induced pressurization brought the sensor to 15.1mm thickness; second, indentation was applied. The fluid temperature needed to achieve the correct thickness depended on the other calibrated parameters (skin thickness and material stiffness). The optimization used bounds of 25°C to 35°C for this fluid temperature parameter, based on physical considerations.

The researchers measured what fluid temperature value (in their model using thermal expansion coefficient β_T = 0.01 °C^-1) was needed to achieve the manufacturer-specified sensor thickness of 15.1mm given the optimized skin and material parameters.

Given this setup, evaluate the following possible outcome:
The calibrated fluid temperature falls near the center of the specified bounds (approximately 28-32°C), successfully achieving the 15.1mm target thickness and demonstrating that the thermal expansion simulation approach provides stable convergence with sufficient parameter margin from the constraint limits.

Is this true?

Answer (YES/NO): YES